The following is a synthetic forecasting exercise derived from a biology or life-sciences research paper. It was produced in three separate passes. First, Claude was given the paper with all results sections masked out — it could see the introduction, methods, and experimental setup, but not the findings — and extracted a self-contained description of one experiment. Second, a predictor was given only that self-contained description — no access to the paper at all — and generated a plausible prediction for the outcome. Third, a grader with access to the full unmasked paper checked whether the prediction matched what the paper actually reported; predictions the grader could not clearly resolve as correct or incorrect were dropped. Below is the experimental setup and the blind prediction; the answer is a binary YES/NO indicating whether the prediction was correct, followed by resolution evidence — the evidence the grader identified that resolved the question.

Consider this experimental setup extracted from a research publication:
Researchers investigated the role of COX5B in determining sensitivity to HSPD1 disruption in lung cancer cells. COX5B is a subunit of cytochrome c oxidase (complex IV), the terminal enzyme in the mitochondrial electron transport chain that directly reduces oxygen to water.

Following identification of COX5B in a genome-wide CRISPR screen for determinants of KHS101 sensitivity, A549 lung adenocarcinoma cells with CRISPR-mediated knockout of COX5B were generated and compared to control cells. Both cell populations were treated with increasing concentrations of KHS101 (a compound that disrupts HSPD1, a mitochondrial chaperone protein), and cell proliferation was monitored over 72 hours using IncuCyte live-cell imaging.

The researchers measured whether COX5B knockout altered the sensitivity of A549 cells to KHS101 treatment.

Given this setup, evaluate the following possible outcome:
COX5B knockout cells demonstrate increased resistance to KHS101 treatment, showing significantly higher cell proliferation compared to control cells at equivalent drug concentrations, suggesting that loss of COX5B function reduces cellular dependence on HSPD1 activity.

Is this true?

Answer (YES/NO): YES